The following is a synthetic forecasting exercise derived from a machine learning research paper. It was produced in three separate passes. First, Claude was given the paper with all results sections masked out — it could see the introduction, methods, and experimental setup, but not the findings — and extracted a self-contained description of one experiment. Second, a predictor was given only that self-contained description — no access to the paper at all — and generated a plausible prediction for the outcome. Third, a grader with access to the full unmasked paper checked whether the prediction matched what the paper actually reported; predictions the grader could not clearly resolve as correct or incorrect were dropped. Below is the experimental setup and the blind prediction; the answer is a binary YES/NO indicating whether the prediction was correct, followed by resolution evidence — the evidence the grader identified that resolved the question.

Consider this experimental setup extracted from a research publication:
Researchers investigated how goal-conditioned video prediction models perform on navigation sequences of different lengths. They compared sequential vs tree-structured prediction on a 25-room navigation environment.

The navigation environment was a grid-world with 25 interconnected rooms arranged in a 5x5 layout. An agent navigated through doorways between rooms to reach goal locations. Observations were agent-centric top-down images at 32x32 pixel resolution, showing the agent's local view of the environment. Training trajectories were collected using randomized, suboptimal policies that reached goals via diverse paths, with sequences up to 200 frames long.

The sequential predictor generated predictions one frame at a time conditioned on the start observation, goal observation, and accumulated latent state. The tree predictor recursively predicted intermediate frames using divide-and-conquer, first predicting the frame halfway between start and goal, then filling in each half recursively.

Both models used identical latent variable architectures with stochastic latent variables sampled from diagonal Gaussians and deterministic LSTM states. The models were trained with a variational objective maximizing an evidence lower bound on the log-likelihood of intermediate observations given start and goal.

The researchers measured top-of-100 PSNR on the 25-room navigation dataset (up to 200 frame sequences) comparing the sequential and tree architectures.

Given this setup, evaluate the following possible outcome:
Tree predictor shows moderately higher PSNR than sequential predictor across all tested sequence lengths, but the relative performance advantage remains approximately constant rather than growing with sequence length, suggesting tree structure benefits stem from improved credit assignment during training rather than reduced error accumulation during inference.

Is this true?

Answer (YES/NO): NO